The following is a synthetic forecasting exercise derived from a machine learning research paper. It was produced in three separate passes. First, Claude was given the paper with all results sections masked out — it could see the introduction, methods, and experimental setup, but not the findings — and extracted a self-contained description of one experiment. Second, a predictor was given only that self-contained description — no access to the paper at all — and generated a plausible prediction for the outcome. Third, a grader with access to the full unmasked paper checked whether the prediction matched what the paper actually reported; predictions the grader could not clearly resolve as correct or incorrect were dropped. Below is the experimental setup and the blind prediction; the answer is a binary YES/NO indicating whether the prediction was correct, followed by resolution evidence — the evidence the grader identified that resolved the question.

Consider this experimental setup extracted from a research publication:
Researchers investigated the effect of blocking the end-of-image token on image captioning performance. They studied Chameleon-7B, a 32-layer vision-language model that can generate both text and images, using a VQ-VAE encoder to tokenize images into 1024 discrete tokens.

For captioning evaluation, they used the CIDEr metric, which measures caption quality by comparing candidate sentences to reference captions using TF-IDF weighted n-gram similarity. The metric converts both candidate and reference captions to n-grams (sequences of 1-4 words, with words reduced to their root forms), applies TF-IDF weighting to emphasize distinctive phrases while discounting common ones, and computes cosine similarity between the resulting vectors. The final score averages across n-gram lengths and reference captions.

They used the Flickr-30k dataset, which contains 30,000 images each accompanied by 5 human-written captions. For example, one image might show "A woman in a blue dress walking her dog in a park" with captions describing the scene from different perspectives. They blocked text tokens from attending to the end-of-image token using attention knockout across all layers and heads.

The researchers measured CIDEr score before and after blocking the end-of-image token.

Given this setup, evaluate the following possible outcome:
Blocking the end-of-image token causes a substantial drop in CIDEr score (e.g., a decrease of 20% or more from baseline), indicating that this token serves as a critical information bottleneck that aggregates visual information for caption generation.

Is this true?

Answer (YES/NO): YES